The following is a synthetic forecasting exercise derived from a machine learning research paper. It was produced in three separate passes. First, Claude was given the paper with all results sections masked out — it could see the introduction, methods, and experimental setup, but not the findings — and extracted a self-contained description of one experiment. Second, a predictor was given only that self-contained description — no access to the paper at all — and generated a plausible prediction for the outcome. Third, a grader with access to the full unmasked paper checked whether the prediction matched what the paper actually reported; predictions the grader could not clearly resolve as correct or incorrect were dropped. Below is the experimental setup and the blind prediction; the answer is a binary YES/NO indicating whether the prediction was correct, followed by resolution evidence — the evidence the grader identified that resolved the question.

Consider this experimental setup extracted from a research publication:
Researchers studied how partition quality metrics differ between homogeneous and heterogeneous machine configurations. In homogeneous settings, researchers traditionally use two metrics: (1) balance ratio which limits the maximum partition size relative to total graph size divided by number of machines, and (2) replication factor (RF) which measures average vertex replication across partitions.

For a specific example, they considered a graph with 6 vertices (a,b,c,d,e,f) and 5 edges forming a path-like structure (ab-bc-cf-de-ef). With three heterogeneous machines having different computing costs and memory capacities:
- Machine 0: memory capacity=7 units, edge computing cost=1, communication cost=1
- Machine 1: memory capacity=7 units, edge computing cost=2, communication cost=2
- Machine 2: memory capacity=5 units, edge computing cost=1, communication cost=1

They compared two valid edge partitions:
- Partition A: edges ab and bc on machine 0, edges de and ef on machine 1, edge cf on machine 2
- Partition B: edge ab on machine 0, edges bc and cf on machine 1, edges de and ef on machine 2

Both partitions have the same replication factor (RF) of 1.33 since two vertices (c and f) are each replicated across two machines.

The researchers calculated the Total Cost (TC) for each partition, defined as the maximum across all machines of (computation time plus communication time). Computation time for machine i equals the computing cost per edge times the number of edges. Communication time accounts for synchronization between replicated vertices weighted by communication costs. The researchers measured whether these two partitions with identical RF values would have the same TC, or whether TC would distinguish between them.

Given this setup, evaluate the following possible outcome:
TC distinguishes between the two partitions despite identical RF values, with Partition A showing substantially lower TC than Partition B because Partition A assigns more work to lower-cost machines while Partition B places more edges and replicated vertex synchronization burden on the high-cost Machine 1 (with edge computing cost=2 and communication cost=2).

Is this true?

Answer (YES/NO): YES